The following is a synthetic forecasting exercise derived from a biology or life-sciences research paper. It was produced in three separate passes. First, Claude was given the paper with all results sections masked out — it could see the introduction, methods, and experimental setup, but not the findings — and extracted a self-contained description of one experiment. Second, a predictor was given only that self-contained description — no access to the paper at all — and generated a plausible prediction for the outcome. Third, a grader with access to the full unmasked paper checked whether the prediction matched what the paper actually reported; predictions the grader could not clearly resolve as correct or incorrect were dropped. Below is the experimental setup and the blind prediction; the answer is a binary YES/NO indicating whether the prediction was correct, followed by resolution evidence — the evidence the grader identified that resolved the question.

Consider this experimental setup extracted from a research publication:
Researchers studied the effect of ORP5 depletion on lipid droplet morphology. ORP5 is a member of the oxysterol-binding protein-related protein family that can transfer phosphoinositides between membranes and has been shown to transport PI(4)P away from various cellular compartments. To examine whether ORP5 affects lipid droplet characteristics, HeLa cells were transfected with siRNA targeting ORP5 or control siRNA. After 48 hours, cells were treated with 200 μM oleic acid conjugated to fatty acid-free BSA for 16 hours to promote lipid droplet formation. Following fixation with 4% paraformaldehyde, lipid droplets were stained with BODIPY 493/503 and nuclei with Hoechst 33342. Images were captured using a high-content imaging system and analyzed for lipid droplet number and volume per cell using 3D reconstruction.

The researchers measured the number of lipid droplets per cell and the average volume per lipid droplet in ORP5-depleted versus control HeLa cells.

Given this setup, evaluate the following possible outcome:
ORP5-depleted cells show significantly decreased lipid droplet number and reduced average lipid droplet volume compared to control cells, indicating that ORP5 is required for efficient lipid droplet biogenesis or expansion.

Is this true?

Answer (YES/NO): NO